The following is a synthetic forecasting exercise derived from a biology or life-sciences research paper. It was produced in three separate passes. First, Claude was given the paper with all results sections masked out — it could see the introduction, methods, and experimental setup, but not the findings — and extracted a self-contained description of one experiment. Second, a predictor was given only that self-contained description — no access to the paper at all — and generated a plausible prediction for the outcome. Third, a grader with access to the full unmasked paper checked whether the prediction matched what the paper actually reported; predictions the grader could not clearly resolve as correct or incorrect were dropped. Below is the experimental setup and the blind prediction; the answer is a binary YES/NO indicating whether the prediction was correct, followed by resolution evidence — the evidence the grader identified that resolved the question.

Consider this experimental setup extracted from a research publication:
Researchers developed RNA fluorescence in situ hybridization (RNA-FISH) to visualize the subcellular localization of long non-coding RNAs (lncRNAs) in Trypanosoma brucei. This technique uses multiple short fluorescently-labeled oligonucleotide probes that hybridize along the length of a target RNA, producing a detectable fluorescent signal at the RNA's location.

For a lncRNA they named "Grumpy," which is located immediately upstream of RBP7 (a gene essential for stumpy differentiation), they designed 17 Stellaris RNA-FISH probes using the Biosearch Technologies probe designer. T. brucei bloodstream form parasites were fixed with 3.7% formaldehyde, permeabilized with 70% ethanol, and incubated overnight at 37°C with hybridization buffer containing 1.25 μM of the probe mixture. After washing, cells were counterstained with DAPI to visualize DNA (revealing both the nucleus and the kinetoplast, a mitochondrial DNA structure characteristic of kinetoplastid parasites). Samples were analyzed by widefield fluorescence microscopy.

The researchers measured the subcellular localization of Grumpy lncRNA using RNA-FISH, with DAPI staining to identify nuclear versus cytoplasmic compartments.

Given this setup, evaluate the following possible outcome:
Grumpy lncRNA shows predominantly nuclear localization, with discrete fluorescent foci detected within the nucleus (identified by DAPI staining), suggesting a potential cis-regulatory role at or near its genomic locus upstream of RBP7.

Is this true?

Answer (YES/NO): NO